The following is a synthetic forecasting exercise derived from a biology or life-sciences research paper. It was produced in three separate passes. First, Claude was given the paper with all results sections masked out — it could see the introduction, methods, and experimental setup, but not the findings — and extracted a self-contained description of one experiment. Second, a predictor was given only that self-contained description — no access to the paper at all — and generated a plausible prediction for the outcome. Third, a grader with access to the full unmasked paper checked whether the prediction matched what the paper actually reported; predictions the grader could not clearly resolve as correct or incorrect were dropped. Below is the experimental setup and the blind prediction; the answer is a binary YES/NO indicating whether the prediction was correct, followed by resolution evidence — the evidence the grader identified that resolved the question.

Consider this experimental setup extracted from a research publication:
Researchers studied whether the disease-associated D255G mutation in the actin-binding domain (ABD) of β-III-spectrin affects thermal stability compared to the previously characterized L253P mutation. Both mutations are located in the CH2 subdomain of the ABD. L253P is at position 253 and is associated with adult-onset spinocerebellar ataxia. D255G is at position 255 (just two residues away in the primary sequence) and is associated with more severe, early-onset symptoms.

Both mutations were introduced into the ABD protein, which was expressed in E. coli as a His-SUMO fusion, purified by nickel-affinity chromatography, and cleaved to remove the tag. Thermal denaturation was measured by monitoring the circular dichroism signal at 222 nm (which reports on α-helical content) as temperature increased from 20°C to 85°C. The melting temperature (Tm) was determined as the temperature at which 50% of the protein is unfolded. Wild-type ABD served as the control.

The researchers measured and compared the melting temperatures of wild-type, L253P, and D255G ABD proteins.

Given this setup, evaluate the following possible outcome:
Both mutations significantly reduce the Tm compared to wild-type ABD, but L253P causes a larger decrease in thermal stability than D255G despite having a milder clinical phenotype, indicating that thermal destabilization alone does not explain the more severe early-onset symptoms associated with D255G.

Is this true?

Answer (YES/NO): YES